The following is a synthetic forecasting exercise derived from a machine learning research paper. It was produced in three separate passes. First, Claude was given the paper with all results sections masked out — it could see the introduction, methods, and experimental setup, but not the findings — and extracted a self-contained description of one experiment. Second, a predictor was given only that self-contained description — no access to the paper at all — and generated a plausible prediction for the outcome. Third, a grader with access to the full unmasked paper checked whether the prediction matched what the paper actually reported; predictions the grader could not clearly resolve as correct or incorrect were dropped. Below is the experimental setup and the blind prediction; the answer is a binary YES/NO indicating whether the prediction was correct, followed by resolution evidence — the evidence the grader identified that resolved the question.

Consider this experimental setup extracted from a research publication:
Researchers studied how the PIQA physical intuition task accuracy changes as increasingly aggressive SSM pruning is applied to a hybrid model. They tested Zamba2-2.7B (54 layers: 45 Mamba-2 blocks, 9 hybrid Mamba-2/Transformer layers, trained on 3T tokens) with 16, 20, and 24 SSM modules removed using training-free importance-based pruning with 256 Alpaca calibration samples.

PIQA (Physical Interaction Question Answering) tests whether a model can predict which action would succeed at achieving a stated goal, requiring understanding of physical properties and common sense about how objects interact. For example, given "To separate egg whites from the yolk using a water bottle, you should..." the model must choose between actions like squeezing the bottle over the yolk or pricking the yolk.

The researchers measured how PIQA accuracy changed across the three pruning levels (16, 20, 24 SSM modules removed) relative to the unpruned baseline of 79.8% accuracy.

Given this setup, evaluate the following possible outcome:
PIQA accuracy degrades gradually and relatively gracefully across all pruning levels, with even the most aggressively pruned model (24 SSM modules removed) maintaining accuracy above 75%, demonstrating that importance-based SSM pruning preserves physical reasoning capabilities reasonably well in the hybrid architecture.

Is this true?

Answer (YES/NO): YES